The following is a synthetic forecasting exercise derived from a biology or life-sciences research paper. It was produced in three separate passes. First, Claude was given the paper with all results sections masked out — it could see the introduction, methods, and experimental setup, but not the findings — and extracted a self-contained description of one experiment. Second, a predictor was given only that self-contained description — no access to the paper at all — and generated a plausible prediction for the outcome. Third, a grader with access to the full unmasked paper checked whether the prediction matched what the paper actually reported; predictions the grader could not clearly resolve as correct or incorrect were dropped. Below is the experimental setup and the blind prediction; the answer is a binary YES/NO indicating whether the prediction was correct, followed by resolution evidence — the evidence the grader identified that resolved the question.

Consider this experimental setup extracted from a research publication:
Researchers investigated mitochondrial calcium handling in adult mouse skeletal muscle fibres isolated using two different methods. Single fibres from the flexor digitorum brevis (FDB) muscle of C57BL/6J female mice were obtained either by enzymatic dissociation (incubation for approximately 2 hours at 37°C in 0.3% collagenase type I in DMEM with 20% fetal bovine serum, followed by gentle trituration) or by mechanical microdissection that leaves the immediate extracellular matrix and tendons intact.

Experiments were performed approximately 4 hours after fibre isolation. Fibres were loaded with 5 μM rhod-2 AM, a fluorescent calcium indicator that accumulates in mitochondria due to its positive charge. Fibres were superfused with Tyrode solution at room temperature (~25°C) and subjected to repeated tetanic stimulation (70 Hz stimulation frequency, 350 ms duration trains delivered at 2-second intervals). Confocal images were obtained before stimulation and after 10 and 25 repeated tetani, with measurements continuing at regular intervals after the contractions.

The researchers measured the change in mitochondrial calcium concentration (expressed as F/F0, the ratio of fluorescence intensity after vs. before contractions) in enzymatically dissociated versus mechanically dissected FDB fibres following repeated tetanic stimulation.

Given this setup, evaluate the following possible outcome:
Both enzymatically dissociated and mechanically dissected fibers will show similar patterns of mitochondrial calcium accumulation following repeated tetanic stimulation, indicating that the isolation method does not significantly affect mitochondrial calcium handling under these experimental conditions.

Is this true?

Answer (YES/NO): NO